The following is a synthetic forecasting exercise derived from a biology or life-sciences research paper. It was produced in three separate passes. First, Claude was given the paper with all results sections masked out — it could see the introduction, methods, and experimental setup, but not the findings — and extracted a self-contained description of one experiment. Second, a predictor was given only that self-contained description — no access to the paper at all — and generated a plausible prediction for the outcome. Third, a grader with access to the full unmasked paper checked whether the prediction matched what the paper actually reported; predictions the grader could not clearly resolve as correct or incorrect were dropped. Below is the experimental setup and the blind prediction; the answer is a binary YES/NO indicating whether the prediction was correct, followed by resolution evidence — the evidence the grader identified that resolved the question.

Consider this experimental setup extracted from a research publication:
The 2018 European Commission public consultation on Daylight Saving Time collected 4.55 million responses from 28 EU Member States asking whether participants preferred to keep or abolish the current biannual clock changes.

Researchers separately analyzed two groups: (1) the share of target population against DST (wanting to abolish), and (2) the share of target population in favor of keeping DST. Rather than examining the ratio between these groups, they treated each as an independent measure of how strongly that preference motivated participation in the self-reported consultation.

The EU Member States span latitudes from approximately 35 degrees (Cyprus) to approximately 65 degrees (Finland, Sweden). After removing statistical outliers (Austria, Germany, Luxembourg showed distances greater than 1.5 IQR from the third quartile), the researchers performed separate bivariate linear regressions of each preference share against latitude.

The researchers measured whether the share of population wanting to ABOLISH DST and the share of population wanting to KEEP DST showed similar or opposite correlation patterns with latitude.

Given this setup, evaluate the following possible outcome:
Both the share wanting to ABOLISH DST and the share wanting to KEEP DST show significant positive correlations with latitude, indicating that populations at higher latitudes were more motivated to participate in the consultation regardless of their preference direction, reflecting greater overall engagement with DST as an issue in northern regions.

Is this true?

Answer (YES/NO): NO